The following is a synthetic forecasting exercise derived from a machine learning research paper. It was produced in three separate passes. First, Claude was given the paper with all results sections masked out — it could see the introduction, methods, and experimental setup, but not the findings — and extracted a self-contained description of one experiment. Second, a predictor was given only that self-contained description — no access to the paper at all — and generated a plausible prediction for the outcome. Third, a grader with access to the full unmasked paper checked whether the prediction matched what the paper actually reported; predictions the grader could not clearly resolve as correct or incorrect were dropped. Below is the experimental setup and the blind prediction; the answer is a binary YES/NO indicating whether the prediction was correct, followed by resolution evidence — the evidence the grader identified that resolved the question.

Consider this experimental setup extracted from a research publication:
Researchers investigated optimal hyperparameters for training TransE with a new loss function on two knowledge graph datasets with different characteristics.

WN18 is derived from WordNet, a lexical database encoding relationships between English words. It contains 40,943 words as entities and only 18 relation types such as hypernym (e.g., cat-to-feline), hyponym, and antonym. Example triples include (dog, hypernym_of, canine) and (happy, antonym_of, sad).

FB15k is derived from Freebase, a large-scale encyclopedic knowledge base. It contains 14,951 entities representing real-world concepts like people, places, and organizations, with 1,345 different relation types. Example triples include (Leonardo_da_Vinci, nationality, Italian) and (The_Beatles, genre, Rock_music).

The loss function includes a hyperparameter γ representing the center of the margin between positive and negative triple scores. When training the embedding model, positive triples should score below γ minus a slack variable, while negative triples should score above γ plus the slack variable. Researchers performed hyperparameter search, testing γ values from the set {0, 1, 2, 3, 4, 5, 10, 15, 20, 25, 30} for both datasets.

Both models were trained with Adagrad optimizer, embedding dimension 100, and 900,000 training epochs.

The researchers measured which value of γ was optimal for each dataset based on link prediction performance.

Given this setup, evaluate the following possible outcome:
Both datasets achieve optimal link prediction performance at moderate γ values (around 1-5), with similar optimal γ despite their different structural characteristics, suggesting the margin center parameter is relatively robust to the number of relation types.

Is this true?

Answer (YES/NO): NO